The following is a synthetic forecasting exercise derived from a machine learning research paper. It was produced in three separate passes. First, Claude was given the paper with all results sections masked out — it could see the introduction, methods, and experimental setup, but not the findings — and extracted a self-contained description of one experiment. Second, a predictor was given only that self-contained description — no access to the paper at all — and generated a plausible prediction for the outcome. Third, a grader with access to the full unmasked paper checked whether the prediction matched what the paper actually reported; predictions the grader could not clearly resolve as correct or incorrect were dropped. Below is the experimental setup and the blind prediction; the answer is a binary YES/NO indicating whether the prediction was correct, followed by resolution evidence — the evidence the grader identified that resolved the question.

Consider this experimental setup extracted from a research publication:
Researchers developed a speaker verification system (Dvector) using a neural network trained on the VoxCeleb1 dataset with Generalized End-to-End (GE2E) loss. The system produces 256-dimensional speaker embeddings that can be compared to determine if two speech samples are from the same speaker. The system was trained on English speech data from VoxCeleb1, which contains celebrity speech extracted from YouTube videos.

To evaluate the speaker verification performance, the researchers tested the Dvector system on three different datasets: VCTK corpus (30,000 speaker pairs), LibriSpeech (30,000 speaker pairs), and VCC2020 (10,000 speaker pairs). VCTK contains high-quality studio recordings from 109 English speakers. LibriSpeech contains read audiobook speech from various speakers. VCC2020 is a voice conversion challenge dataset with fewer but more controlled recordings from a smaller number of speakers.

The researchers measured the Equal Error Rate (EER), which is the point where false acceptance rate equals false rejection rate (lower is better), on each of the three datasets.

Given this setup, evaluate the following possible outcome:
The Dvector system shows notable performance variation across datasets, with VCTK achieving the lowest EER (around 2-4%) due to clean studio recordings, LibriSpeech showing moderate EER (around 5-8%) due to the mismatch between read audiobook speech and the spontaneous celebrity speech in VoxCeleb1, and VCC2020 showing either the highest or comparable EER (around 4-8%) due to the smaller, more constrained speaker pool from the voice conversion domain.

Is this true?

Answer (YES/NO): NO